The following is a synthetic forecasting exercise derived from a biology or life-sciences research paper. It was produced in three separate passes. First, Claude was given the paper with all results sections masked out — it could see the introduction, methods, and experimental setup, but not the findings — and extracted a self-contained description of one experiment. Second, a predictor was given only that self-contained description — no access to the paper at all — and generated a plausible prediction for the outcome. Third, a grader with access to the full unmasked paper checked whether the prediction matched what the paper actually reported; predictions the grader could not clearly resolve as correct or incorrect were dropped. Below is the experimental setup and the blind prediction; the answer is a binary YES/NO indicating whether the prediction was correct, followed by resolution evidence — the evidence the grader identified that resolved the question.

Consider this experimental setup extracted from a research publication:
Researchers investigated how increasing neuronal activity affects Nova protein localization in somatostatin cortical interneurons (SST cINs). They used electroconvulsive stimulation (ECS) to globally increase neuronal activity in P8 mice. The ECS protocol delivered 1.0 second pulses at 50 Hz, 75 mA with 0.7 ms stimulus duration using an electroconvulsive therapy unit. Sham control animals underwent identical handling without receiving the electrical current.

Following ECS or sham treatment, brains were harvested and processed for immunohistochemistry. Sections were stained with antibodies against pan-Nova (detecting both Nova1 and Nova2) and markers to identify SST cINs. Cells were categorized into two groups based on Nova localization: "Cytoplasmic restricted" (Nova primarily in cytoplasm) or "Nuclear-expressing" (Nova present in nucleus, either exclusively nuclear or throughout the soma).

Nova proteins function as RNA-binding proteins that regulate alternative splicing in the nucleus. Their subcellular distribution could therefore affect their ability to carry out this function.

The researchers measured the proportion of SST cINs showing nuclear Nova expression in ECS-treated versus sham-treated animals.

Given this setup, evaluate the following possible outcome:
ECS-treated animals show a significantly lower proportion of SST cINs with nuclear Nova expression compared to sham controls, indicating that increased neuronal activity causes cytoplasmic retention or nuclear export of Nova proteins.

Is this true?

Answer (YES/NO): NO